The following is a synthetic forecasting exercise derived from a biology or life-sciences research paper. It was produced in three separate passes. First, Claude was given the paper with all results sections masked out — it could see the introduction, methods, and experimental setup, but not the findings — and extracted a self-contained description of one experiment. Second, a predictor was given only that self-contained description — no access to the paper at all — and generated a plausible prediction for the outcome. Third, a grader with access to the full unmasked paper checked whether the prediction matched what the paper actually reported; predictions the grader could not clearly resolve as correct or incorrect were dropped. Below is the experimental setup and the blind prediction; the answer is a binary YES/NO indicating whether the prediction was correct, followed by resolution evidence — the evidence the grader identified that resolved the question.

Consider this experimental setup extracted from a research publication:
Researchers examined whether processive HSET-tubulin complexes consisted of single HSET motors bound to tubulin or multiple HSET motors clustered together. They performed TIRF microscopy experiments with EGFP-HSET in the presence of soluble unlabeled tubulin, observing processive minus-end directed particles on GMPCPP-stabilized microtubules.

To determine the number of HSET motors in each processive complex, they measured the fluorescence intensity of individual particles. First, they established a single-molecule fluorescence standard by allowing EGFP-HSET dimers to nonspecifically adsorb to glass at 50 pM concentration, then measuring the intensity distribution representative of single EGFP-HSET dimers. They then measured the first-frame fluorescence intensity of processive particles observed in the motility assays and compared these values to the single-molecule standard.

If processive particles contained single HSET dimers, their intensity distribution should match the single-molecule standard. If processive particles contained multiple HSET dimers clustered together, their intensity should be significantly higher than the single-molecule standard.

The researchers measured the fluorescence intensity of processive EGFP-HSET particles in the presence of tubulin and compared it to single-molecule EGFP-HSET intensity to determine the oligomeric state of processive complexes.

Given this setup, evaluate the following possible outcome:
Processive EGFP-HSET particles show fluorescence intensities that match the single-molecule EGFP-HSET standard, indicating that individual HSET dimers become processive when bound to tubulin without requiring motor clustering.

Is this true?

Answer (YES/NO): NO